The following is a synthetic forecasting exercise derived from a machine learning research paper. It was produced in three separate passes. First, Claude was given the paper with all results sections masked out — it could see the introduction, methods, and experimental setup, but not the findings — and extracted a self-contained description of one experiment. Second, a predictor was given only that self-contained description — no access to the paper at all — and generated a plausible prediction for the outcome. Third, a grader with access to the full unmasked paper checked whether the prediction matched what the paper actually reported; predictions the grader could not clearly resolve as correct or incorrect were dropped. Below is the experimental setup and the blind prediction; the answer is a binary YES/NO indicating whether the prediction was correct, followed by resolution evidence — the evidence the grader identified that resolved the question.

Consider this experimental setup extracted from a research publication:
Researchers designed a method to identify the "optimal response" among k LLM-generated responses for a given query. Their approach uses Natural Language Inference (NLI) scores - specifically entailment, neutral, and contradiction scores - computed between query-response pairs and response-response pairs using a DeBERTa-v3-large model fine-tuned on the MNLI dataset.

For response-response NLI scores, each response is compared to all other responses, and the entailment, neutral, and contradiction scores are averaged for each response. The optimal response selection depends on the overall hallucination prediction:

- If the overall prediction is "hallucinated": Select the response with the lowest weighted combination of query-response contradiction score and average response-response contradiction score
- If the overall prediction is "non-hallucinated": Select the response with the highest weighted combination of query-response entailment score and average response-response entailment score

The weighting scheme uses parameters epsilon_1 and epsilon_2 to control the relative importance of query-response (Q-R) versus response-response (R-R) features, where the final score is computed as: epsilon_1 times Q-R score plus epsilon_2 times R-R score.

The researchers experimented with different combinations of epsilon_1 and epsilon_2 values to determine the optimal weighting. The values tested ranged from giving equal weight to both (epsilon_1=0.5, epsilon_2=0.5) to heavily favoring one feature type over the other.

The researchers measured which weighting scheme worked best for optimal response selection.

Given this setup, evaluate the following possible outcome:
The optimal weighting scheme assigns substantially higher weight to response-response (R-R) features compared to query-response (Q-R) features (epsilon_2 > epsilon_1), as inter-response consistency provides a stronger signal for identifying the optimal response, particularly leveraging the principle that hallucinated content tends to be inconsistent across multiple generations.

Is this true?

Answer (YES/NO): YES